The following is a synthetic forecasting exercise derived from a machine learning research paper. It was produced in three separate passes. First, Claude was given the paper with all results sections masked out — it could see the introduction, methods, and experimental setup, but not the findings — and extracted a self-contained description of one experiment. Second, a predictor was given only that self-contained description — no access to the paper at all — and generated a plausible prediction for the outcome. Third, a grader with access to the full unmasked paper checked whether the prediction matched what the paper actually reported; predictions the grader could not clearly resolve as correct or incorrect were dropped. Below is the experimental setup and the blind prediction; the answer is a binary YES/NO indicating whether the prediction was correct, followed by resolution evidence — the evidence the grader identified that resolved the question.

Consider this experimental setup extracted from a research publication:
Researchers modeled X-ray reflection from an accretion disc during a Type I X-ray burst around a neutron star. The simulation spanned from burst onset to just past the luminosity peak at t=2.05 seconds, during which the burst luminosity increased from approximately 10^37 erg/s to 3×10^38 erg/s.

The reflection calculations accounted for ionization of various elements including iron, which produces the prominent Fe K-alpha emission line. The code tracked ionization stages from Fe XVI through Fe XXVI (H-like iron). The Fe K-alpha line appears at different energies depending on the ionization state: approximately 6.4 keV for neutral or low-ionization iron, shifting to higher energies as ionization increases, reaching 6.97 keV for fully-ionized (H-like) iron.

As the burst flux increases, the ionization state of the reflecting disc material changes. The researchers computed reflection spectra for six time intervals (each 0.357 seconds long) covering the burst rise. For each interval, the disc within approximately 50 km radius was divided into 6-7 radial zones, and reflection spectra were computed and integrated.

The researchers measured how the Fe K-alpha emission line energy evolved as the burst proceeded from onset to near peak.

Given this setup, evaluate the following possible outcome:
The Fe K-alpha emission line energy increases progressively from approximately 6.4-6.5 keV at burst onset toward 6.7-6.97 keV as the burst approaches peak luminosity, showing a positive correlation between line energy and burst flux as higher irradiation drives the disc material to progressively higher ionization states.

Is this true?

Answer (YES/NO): NO